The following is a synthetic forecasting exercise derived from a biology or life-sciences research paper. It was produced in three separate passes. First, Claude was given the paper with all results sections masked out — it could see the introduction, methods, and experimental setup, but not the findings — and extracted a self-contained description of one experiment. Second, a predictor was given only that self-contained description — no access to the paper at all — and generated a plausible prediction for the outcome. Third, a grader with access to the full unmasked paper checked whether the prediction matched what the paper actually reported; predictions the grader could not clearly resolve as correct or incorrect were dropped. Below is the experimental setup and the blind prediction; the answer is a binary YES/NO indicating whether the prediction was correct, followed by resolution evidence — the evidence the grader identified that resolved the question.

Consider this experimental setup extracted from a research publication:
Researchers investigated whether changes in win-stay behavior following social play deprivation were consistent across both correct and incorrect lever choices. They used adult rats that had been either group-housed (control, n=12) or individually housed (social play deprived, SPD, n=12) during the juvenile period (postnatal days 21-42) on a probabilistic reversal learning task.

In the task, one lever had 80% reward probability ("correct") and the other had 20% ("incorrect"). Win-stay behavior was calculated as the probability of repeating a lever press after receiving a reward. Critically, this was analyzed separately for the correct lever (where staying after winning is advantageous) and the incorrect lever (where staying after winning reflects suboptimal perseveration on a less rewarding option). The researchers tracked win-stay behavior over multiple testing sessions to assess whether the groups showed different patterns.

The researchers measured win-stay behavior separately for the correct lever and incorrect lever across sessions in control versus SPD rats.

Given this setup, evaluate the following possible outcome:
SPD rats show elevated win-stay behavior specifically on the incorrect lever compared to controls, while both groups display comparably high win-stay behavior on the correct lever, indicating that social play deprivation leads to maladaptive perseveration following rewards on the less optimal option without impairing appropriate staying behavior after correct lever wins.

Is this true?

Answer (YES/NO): NO